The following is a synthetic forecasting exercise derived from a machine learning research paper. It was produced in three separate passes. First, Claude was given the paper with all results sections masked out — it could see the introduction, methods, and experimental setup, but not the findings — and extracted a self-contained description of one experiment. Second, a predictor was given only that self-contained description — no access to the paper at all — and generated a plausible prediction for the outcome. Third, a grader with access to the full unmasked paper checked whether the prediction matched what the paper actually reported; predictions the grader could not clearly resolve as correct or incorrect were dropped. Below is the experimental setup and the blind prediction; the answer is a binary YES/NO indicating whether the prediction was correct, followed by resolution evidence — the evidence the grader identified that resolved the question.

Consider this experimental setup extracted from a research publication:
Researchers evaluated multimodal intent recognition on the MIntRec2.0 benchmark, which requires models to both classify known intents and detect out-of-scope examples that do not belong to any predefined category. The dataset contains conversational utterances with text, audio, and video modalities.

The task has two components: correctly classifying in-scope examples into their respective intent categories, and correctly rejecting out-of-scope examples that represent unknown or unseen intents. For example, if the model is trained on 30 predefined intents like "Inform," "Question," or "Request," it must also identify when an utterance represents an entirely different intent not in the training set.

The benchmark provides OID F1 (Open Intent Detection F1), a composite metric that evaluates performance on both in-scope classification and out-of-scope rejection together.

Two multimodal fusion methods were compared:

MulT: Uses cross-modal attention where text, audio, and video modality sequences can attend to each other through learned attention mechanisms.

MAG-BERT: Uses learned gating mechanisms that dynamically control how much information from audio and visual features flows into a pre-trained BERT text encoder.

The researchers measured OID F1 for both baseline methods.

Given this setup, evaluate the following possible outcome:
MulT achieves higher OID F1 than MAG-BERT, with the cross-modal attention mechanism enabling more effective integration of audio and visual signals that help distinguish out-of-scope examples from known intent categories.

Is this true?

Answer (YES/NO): NO